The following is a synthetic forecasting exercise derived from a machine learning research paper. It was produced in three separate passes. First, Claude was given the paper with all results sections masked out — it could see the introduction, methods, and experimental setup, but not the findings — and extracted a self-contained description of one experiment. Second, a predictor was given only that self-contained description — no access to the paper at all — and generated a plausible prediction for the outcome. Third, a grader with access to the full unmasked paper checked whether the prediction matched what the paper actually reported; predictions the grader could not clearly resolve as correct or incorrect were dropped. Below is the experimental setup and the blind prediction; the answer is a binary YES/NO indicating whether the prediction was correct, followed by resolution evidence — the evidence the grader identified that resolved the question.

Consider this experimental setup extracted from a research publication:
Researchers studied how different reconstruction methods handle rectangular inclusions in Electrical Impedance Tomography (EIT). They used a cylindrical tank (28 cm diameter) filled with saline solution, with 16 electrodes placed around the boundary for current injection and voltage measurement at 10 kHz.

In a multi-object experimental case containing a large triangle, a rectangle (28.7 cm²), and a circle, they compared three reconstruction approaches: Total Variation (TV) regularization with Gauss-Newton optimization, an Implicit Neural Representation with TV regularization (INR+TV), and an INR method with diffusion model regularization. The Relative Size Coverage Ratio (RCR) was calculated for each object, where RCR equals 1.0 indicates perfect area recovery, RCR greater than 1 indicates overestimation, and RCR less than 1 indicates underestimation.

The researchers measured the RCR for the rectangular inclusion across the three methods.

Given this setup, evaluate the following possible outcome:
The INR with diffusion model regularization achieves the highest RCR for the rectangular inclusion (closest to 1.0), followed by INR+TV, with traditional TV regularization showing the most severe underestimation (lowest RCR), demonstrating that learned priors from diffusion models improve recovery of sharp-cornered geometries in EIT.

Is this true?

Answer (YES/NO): NO